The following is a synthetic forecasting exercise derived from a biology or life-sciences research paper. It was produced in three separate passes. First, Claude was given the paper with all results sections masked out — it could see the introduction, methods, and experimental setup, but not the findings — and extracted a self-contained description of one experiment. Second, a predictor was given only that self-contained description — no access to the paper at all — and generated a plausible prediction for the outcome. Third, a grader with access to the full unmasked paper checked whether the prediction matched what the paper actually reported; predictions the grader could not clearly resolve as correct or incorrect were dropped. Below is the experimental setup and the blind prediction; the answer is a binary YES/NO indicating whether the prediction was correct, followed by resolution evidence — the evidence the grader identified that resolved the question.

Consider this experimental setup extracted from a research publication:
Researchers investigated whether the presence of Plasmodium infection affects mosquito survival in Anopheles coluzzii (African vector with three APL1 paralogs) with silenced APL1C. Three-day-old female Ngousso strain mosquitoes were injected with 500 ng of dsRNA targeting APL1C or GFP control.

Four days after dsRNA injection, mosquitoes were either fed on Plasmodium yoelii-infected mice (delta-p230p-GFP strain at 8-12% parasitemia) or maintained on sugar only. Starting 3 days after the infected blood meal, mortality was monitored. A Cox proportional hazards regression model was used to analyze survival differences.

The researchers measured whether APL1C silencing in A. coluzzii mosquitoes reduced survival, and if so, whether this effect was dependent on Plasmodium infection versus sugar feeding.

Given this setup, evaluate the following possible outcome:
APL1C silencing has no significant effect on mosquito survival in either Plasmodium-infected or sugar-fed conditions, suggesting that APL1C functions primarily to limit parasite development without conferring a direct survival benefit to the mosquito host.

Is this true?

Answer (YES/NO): YES